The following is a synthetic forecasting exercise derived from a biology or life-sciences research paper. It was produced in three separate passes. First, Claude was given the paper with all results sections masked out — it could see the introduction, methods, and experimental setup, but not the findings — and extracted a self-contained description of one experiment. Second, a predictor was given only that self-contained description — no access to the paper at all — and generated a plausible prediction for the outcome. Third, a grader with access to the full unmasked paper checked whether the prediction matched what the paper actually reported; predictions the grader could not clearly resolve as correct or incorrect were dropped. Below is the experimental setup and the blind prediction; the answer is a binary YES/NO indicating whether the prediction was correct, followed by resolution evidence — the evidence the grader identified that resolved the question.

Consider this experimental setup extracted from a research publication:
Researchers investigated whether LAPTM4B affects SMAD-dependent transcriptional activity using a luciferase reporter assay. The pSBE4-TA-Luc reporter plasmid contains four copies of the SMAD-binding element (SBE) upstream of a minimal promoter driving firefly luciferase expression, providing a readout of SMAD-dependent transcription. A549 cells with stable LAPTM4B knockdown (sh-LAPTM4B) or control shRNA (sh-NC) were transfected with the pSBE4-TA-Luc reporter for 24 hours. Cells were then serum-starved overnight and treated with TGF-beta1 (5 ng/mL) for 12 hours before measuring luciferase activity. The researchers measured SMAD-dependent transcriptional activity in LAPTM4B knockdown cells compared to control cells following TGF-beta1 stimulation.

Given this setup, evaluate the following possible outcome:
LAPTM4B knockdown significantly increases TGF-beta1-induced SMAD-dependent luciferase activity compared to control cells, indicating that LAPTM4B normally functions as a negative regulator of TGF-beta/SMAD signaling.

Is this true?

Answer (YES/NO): YES